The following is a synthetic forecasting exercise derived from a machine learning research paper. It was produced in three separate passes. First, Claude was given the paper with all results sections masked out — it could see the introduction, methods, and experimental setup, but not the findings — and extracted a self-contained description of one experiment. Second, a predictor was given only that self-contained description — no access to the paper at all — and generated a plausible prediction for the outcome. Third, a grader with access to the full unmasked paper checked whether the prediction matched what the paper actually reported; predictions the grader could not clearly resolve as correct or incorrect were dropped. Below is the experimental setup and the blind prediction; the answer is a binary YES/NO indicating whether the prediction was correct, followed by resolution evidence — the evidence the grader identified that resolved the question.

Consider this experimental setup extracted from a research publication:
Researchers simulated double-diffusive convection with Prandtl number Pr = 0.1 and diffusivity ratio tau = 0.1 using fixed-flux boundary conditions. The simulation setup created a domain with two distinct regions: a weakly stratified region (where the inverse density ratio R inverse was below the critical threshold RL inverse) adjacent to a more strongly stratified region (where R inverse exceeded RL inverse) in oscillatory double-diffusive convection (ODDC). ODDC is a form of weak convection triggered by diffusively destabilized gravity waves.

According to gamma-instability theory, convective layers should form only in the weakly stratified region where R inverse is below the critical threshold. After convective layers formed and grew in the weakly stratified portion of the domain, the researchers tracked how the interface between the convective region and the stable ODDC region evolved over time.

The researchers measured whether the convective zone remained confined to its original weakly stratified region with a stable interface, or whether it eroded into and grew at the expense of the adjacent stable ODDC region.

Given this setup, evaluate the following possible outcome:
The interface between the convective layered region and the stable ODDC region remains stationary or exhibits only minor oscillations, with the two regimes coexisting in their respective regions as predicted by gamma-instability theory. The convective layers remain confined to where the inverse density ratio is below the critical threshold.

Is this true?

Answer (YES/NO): NO